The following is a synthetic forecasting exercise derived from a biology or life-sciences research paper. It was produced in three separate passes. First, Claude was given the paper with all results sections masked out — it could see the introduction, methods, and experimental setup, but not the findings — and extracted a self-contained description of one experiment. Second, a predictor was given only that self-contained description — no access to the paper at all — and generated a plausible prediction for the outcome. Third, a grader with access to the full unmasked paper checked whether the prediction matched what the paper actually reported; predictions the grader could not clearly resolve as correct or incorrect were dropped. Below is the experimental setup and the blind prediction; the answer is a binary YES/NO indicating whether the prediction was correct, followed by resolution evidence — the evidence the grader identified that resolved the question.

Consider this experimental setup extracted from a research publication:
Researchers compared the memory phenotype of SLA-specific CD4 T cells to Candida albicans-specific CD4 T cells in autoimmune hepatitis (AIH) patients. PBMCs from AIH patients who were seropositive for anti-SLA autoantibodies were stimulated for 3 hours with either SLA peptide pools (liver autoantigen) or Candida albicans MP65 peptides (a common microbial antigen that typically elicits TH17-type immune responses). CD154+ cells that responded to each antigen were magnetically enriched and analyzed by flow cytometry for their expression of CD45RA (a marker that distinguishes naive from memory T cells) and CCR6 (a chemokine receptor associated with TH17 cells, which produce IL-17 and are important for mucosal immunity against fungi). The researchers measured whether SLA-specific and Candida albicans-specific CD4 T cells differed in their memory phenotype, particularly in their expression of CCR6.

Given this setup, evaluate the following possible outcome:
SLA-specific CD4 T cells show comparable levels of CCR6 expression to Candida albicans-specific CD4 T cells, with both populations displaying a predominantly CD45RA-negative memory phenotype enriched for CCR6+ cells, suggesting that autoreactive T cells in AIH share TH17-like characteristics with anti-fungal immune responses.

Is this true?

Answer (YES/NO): NO